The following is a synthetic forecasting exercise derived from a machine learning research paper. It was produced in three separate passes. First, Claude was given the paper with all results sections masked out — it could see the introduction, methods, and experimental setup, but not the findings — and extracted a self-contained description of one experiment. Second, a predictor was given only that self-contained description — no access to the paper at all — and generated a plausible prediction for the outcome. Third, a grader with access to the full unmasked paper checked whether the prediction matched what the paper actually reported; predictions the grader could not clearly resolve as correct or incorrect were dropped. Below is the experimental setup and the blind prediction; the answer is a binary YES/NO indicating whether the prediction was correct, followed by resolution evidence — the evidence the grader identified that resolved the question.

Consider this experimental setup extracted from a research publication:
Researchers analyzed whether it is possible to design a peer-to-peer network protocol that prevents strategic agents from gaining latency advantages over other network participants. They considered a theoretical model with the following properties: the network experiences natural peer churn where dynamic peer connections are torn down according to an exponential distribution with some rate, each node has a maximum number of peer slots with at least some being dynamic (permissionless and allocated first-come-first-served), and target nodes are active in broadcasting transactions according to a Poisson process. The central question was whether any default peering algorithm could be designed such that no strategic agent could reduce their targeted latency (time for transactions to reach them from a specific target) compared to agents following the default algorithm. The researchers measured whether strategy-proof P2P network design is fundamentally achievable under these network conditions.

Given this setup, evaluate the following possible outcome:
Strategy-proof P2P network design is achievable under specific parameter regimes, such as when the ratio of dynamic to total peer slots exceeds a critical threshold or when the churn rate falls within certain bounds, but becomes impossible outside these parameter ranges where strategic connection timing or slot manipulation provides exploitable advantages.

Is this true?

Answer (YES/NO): NO